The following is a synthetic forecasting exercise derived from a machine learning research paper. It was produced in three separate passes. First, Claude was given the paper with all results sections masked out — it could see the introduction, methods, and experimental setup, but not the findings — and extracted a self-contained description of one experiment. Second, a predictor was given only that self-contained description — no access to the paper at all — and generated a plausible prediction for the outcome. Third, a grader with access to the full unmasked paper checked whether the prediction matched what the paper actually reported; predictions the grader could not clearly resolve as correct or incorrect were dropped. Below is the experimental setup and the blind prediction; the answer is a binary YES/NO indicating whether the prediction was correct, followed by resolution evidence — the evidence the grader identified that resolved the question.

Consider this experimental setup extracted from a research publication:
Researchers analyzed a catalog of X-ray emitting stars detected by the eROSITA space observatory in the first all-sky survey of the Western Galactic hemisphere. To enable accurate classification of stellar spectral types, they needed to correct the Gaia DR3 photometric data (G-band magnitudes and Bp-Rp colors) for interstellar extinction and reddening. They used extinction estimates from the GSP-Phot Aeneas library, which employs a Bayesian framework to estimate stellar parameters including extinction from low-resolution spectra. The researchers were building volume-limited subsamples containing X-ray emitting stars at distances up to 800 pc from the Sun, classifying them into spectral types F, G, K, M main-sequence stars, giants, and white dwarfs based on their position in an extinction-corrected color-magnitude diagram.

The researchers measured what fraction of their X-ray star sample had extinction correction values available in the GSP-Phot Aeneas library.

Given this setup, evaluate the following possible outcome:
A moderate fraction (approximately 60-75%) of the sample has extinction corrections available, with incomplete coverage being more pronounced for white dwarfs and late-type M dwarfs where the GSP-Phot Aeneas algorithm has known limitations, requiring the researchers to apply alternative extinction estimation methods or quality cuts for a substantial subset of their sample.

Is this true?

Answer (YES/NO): YES